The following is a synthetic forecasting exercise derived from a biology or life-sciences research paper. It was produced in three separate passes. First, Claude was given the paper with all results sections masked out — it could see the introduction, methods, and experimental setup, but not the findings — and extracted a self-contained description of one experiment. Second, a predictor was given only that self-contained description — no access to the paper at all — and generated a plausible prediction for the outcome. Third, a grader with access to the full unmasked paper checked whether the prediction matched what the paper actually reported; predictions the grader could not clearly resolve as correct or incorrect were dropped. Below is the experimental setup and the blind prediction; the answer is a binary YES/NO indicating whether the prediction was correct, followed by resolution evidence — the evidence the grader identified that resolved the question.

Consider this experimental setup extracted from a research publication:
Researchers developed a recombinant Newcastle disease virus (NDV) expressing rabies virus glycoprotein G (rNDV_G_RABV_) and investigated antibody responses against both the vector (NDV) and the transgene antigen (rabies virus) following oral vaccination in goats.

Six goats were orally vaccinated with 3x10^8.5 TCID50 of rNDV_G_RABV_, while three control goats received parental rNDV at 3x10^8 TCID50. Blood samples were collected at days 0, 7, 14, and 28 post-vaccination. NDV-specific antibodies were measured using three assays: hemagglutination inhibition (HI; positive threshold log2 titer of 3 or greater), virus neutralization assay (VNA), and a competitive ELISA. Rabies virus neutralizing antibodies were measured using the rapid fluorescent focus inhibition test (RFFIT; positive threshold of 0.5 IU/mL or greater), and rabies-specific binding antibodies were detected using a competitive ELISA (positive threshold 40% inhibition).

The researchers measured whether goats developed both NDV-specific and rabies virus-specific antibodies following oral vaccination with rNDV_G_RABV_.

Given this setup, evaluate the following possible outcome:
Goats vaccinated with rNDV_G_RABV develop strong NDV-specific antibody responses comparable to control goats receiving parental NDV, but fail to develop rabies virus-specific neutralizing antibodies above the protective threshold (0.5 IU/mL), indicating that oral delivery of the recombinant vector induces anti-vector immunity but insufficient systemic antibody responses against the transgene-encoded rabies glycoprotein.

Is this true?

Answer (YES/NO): NO